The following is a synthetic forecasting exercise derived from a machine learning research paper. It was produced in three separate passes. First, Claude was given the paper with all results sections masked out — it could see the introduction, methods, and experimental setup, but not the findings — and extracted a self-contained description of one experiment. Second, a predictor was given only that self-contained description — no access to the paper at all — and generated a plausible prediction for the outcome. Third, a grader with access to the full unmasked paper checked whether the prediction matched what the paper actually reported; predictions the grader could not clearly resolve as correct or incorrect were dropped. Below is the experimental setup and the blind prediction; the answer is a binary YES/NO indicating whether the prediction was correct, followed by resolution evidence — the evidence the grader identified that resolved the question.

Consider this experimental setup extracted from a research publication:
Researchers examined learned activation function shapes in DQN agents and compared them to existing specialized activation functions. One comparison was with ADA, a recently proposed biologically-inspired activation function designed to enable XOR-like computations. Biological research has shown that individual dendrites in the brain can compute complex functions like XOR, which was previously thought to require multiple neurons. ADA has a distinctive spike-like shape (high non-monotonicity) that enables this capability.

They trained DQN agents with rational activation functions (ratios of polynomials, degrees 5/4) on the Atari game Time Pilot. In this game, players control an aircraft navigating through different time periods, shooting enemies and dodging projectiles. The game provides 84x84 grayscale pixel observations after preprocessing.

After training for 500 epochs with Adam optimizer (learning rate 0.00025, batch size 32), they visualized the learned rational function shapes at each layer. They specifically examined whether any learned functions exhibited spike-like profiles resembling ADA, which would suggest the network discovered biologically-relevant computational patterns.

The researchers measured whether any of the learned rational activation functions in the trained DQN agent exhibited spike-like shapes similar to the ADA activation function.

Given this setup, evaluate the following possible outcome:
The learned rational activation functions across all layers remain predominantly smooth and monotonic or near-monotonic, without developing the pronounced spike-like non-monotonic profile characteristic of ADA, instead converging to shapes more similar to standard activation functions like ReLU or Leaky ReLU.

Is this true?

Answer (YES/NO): NO